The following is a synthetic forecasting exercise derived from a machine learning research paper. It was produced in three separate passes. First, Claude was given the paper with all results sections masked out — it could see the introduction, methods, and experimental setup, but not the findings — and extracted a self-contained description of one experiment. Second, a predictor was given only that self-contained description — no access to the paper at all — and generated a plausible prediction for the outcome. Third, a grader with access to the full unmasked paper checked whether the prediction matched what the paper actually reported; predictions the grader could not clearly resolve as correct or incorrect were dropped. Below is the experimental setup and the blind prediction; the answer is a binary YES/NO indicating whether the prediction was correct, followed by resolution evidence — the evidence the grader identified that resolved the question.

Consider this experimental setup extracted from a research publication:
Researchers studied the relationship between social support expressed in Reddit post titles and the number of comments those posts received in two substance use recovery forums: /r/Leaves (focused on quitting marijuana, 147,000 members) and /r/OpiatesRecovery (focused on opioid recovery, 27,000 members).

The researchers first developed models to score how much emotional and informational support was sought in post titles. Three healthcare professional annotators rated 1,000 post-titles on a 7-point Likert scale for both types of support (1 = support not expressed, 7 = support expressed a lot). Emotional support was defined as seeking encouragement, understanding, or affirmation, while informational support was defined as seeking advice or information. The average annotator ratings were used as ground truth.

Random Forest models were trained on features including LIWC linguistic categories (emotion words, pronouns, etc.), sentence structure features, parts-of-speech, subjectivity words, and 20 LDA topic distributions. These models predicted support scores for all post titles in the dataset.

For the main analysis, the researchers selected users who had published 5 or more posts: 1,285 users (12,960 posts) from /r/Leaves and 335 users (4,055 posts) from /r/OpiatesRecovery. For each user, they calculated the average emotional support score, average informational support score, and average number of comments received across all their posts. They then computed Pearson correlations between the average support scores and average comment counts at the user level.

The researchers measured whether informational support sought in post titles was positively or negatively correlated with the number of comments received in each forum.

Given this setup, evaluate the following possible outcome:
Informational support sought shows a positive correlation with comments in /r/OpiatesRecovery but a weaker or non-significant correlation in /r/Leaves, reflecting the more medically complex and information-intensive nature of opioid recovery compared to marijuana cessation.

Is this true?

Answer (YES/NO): NO